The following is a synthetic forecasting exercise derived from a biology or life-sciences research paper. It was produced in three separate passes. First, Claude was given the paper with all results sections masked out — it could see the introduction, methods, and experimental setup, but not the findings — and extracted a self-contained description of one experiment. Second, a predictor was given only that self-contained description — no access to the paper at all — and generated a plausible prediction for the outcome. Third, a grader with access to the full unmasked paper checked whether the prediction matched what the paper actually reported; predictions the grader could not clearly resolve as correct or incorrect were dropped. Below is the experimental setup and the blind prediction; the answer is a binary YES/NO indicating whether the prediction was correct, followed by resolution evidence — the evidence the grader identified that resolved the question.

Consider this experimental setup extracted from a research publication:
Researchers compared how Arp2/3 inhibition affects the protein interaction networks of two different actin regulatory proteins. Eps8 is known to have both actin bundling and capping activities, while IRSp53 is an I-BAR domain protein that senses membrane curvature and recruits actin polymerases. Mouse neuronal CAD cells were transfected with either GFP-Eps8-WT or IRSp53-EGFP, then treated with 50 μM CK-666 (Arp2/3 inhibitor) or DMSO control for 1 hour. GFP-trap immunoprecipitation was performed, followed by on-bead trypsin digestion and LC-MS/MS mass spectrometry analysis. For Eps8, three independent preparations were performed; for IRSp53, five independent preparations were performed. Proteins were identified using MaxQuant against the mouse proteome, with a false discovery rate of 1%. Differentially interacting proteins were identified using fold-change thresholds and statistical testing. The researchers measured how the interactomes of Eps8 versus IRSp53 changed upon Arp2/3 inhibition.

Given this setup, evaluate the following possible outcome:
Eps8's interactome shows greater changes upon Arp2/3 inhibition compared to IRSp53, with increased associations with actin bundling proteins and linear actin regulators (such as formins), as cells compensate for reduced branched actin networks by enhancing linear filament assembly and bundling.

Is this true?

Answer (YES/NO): NO